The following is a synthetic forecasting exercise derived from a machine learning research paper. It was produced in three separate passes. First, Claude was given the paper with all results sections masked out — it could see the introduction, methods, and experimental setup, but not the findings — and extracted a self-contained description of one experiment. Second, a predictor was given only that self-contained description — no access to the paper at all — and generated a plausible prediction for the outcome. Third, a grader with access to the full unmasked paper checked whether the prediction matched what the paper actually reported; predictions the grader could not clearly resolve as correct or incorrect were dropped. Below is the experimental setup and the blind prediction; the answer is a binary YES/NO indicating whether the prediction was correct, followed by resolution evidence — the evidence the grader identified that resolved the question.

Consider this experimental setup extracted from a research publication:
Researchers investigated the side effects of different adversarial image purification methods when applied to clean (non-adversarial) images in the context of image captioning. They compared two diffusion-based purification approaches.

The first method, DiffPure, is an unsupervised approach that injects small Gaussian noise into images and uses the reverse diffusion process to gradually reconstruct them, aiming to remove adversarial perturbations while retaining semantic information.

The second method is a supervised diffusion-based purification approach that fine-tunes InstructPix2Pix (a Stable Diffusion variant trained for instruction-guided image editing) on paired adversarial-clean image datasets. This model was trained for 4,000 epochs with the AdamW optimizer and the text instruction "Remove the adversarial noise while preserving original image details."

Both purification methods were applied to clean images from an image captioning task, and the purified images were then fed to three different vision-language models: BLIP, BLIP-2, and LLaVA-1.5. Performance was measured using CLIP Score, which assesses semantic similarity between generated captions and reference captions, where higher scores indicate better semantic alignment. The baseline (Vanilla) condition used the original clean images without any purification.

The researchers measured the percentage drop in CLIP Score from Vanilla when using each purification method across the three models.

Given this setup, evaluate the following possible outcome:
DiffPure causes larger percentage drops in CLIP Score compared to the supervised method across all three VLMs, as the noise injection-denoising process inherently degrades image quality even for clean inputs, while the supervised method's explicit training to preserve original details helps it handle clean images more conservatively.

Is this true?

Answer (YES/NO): YES